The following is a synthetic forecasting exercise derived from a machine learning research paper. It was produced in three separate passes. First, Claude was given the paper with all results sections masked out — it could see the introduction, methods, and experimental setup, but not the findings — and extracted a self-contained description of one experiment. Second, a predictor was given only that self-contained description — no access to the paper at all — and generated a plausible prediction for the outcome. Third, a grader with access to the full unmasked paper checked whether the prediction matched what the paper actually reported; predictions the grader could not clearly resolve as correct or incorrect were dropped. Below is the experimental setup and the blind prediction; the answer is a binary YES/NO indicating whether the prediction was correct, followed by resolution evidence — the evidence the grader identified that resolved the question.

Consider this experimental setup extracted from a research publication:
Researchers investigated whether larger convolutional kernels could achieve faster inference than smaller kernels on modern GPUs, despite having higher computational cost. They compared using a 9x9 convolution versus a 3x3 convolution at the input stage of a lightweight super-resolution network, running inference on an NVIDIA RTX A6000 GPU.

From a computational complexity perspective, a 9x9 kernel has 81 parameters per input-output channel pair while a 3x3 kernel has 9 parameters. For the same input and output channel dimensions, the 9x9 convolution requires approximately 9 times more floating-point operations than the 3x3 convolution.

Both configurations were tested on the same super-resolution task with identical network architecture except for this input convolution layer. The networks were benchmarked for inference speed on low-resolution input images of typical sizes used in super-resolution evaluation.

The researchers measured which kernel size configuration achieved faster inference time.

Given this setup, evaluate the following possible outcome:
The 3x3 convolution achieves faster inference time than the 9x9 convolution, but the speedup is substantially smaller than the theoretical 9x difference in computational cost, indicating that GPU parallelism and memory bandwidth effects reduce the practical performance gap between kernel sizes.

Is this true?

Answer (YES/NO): NO